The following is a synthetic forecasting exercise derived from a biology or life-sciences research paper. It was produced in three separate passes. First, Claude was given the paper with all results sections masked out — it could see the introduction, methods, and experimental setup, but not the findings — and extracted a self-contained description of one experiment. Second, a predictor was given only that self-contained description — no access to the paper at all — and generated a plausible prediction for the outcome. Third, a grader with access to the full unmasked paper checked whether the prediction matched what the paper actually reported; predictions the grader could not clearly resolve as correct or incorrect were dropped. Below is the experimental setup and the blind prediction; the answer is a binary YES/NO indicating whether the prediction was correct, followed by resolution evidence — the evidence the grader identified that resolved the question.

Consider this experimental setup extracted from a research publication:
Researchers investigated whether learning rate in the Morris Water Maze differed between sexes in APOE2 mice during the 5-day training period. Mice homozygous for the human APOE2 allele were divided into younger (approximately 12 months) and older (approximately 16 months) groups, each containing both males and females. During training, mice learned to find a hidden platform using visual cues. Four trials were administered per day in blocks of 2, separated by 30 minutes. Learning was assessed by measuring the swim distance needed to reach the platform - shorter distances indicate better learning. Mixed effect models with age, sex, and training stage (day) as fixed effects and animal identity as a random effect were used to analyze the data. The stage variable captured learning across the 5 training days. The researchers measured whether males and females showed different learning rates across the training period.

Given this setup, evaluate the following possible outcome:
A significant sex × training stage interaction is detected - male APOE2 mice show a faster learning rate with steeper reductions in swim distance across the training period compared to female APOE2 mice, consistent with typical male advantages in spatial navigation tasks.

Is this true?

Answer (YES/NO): NO